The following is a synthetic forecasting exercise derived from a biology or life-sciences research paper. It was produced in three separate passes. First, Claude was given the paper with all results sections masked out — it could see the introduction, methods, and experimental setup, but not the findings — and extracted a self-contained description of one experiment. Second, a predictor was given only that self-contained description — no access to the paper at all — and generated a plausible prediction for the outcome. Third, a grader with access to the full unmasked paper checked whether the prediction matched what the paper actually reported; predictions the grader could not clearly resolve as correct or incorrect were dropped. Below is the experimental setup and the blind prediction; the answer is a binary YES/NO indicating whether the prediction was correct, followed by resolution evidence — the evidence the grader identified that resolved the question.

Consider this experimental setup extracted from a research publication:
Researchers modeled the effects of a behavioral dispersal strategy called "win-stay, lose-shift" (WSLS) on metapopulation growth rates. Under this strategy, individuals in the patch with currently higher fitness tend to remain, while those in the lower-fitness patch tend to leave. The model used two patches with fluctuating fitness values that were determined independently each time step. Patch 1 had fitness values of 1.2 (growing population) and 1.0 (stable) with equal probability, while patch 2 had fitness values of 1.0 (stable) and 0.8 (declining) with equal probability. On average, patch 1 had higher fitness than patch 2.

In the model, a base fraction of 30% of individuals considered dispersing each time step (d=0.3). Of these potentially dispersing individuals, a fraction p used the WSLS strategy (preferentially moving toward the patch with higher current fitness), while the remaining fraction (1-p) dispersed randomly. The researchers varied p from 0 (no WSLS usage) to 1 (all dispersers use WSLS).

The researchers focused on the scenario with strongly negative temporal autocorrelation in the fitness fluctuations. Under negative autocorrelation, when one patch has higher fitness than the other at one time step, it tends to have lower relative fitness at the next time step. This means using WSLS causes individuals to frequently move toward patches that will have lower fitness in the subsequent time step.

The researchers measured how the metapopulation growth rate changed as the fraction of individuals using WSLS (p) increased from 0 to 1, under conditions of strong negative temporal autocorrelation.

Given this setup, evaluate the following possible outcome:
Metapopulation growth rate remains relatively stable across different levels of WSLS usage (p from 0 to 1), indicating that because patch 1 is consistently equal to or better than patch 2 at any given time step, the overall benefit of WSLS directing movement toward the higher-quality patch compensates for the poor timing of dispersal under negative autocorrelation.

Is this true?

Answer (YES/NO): NO